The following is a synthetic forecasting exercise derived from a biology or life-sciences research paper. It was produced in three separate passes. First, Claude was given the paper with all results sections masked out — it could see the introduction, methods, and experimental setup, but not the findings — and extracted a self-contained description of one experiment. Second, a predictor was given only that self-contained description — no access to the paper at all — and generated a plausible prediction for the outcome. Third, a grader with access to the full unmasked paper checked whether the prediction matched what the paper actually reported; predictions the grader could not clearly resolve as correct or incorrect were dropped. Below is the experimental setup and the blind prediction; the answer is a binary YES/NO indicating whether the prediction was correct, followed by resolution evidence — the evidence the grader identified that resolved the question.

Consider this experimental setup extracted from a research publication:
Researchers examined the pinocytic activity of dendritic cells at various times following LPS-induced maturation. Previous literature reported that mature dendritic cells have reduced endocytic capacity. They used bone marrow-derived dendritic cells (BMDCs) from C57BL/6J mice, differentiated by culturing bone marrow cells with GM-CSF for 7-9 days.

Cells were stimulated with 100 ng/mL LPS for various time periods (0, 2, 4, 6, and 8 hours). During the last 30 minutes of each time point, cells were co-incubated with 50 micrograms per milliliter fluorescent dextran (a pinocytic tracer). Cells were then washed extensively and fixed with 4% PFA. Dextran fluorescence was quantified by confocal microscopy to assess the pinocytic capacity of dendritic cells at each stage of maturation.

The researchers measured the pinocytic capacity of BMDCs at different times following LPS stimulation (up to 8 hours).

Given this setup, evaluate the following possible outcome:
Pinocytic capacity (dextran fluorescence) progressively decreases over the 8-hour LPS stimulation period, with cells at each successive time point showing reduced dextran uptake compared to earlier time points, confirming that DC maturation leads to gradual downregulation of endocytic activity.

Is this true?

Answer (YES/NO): NO